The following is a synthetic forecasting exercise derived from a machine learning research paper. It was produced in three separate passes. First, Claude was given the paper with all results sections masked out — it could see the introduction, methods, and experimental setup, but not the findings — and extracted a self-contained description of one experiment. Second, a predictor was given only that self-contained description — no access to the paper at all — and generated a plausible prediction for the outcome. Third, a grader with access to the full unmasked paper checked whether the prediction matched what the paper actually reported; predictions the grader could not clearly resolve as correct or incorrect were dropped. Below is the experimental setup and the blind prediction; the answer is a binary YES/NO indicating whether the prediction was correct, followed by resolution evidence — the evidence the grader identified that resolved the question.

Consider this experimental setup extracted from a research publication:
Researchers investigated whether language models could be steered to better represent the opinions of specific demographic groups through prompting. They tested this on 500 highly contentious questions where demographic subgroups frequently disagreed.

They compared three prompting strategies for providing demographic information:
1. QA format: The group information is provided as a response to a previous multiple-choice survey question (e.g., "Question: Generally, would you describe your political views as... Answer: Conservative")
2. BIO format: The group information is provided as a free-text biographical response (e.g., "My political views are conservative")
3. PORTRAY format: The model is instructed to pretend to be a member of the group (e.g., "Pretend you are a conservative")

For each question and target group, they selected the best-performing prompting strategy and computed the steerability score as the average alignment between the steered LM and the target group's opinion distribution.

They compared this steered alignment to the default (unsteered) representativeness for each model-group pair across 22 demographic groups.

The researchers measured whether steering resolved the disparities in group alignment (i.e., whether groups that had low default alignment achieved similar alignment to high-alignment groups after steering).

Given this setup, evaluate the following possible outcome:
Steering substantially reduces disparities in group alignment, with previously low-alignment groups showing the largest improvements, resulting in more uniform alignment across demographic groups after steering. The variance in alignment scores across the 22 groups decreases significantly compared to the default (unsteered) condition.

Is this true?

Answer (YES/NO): NO